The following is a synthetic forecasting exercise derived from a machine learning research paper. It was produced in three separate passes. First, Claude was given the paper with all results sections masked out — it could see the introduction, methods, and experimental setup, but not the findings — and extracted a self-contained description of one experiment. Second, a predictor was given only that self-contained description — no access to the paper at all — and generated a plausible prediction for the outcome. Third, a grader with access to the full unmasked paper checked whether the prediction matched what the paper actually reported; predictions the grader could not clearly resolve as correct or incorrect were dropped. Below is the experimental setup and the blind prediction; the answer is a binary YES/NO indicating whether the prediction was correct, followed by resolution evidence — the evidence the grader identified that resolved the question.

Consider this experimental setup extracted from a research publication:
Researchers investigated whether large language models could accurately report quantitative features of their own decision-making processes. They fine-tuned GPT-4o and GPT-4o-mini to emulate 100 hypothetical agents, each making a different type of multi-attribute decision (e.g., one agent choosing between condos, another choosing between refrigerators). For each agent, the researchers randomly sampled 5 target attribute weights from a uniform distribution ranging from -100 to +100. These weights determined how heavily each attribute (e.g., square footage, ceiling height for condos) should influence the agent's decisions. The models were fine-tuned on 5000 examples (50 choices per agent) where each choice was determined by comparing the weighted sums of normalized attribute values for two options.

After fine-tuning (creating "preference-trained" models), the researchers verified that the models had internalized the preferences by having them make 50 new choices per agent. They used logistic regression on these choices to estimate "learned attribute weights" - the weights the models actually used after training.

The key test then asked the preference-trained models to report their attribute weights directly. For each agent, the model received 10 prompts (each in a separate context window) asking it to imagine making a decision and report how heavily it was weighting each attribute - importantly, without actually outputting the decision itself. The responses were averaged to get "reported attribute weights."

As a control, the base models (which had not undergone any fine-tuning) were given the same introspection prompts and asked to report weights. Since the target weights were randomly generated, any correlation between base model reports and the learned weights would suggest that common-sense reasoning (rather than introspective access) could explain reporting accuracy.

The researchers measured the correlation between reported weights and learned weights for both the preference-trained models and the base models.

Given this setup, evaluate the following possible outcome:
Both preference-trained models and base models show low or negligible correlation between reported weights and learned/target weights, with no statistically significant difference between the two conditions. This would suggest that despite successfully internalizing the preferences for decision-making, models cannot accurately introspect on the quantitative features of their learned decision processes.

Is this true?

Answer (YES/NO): NO